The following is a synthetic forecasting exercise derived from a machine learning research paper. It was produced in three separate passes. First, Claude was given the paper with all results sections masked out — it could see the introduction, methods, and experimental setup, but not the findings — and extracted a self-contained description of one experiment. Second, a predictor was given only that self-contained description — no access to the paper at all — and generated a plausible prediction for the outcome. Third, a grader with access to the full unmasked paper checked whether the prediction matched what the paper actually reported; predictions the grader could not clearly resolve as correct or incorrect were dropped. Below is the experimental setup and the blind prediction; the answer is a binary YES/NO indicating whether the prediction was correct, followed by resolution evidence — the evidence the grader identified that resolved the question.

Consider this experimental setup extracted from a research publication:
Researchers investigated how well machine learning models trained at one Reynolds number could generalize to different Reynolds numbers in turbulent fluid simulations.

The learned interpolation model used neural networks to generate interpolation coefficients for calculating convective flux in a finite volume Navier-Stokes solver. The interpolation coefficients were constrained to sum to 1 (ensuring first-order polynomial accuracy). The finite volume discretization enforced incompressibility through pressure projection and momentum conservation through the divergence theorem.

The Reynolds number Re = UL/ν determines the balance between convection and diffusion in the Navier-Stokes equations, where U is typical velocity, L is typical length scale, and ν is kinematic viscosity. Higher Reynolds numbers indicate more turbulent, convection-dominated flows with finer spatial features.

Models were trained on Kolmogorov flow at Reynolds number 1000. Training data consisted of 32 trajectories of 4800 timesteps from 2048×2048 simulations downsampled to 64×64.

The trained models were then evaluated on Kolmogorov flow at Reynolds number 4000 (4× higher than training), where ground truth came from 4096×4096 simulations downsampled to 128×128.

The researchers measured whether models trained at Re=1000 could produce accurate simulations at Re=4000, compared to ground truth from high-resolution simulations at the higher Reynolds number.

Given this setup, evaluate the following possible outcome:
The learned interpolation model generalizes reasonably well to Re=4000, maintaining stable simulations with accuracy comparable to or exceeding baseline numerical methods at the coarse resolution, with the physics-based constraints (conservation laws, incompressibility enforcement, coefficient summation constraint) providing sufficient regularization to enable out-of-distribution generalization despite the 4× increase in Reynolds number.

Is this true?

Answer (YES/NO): YES